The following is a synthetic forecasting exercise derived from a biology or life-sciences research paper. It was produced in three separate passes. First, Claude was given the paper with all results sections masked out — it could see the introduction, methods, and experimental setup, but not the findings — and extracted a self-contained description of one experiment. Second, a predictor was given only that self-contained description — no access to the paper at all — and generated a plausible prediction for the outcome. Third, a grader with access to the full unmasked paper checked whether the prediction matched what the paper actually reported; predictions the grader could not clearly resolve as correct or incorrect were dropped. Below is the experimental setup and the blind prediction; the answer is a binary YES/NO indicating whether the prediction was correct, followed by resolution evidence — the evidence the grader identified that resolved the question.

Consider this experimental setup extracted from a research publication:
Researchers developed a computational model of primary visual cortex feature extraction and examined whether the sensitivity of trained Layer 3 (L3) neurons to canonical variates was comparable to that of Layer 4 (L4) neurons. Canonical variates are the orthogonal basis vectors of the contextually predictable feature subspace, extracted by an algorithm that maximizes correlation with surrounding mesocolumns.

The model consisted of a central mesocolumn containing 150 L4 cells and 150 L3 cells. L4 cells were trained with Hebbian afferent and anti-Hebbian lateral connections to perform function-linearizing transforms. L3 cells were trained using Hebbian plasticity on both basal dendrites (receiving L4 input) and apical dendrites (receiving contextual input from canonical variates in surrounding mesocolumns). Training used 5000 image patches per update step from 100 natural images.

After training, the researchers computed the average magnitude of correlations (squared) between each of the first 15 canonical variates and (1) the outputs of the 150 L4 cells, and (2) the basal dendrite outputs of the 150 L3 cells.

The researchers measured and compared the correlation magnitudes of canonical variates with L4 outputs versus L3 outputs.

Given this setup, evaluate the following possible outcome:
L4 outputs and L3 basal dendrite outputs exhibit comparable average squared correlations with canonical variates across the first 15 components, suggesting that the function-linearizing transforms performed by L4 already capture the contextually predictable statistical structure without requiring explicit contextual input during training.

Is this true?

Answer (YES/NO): NO